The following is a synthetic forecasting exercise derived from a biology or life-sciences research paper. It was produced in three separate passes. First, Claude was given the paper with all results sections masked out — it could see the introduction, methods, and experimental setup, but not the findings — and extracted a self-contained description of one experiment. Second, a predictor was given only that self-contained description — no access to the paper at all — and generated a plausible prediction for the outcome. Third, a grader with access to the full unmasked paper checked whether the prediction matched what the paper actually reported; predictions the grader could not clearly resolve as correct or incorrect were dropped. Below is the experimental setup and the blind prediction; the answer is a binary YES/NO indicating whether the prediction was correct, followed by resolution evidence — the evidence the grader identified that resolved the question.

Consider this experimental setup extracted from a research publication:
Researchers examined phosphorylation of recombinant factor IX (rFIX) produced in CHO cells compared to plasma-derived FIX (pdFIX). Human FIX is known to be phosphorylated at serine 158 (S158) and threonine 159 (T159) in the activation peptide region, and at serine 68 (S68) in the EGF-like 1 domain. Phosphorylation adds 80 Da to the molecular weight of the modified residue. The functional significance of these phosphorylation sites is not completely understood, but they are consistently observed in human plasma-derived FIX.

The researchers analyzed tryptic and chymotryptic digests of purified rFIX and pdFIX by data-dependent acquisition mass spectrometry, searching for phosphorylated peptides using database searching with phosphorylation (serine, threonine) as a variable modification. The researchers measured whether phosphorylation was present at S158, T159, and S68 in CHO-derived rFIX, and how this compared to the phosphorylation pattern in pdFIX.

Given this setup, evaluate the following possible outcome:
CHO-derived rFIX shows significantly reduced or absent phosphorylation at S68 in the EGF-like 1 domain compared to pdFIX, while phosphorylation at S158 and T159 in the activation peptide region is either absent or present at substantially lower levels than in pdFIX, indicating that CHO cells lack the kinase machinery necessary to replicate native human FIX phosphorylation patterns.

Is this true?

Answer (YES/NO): NO